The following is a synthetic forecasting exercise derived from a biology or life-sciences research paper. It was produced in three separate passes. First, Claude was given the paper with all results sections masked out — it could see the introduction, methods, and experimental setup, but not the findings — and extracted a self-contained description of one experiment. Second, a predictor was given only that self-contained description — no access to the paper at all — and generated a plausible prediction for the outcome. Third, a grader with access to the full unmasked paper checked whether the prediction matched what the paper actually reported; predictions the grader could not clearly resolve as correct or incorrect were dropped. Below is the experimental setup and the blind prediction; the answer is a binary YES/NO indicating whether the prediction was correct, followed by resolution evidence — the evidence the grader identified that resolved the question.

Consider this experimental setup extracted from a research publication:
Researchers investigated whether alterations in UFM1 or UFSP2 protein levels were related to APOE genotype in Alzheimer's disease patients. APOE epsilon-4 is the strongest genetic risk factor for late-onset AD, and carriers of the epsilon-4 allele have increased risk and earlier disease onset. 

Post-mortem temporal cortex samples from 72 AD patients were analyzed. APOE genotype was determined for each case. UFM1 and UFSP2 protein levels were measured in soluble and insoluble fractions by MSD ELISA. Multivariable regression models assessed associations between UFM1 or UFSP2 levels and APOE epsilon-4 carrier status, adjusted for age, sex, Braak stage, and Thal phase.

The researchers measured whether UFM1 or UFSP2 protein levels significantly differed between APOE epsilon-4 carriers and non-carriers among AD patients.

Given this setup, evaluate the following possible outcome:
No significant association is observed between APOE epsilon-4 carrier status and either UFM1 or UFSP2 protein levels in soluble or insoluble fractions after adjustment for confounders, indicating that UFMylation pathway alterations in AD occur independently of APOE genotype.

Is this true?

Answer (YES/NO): YES